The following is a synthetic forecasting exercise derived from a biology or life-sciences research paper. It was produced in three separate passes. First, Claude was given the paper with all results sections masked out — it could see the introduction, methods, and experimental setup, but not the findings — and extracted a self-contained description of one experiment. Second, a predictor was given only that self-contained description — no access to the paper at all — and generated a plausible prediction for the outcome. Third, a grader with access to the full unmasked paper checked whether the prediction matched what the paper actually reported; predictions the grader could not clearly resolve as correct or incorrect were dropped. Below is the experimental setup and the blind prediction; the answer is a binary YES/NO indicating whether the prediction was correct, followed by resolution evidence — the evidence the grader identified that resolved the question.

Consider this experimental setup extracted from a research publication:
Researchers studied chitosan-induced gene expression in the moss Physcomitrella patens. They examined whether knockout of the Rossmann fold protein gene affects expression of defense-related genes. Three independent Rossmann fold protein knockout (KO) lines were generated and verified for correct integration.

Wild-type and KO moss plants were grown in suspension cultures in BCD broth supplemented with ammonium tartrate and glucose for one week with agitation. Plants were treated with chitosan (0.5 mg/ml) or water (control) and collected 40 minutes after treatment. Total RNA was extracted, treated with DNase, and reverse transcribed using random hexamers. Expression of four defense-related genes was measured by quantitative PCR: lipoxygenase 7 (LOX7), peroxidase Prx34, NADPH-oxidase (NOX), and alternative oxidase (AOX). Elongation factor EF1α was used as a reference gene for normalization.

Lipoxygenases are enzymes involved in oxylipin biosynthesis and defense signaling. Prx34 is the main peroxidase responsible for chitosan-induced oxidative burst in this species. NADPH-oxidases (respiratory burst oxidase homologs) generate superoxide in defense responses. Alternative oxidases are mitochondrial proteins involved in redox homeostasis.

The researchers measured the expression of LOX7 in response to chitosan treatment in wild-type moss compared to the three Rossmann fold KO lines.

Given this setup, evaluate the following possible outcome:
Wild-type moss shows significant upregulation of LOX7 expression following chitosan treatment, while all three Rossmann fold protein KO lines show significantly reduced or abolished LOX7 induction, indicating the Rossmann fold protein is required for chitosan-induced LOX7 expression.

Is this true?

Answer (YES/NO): NO